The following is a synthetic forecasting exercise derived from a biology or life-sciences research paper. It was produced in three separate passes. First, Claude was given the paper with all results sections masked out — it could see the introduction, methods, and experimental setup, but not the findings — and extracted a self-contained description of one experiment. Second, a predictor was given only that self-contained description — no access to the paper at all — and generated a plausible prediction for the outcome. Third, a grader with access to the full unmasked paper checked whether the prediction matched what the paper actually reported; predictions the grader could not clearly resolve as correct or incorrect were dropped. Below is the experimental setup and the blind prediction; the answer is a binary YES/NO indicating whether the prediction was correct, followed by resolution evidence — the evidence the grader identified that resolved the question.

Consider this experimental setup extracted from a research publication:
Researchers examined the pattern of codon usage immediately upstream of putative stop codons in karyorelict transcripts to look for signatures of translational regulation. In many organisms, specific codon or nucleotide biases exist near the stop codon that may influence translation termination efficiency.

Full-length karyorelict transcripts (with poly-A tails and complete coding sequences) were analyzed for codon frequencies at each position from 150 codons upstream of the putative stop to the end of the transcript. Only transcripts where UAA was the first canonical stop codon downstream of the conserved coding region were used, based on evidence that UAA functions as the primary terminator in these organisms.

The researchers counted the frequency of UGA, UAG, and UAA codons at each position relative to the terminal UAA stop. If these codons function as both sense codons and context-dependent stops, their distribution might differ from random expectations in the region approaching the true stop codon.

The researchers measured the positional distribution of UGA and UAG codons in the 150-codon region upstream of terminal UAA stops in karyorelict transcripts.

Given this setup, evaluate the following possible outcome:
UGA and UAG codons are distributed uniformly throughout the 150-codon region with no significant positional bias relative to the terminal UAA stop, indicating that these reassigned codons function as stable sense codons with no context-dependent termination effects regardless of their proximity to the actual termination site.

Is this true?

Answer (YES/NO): NO